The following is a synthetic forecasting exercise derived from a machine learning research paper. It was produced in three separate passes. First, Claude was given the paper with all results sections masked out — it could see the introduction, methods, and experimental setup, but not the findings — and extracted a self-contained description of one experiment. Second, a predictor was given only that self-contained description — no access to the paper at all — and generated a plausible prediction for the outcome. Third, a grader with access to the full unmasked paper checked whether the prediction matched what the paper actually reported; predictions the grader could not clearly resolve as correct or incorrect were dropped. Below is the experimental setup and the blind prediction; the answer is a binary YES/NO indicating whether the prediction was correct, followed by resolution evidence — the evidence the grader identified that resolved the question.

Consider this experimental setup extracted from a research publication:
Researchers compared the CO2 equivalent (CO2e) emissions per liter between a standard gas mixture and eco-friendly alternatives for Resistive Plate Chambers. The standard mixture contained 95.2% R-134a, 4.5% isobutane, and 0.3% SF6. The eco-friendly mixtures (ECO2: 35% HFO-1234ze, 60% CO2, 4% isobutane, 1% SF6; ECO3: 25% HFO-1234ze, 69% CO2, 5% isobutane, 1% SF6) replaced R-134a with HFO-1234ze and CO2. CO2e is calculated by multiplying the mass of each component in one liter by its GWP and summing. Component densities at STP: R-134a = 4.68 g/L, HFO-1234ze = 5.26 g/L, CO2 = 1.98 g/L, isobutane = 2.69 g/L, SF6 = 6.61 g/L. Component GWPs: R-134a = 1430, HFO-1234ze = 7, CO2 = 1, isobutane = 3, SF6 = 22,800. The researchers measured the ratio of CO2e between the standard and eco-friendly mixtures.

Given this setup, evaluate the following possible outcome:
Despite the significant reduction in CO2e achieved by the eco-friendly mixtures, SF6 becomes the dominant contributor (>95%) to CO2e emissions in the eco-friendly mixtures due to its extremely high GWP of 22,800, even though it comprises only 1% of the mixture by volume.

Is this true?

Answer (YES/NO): YES